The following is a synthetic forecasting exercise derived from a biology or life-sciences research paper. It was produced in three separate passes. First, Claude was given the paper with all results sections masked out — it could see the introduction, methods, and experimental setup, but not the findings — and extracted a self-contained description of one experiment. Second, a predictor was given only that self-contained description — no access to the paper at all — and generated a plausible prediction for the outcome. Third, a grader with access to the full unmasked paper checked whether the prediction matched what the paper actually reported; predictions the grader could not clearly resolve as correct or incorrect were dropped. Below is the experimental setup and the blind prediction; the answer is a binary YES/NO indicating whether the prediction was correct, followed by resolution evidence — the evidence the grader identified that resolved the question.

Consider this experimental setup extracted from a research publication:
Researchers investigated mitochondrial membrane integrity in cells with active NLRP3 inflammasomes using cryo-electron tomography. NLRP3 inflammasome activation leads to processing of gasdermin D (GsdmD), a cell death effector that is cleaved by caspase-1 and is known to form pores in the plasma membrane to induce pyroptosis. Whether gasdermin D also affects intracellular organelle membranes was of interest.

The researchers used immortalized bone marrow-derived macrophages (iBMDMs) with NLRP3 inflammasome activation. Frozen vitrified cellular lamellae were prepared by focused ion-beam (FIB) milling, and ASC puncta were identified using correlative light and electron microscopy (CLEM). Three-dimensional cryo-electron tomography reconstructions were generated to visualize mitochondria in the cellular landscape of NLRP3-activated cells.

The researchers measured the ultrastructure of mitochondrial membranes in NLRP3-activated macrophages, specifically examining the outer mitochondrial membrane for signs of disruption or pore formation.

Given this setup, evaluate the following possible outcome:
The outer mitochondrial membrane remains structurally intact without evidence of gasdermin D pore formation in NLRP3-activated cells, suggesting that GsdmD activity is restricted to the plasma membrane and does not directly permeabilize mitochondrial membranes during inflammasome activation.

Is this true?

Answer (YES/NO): NO